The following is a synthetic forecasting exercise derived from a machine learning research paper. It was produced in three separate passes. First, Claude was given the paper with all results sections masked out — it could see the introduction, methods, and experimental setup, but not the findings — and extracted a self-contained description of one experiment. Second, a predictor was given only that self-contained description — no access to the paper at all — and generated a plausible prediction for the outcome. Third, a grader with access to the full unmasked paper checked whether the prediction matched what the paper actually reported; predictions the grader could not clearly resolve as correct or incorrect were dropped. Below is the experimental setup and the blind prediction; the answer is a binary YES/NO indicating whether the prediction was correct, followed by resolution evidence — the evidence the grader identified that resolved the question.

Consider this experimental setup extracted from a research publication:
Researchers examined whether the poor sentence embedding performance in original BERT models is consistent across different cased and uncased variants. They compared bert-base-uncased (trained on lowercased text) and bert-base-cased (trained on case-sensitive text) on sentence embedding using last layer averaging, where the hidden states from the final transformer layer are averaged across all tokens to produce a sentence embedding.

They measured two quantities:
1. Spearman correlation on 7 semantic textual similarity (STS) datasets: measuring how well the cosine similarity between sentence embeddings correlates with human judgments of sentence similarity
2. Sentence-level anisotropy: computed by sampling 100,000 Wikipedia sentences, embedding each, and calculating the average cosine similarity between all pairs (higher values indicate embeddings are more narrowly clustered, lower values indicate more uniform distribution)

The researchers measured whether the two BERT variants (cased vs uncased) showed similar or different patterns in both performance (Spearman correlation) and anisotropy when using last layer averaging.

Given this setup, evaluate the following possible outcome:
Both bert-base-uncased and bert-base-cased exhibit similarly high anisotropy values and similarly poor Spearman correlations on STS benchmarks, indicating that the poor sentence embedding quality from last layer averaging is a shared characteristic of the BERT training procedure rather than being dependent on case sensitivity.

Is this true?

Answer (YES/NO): NO